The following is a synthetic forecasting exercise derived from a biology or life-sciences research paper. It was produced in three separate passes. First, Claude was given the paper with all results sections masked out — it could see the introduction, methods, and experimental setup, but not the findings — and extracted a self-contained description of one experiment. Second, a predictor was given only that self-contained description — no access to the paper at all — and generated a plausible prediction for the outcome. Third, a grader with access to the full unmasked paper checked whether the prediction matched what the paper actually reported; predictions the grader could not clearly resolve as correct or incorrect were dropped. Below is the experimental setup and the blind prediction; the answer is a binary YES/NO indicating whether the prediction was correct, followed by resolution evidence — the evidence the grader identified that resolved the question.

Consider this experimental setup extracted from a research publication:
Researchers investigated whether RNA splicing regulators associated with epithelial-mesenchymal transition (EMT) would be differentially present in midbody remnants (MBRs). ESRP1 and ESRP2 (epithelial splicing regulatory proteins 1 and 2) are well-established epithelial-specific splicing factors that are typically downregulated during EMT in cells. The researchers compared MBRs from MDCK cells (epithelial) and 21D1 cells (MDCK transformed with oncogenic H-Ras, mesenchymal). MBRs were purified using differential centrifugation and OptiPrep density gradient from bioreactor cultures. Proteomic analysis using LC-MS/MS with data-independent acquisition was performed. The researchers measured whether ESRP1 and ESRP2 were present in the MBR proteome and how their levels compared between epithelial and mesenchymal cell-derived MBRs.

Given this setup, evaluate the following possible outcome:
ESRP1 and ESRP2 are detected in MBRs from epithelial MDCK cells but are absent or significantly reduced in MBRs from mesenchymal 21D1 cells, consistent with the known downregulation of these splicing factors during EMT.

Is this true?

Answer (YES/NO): YES